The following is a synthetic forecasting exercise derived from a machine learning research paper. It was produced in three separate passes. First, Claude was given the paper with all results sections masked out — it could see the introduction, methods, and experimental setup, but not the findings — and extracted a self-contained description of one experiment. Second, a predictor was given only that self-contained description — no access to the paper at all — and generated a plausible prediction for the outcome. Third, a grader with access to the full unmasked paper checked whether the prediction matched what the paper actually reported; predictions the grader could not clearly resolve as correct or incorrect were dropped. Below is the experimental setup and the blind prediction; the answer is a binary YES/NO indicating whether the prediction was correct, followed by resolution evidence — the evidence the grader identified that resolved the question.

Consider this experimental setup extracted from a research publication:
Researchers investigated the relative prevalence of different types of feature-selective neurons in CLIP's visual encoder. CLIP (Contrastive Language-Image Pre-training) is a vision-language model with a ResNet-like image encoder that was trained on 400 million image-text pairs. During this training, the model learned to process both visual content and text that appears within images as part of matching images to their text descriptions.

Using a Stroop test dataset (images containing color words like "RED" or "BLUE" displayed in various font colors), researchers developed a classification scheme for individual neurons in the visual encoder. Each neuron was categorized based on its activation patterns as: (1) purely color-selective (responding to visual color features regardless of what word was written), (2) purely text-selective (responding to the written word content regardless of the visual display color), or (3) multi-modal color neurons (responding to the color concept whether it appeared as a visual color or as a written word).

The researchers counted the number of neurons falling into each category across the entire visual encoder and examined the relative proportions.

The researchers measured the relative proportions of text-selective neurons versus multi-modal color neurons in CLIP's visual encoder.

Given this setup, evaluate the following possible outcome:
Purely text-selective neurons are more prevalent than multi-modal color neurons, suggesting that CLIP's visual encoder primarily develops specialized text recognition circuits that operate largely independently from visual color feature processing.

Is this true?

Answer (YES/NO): YES